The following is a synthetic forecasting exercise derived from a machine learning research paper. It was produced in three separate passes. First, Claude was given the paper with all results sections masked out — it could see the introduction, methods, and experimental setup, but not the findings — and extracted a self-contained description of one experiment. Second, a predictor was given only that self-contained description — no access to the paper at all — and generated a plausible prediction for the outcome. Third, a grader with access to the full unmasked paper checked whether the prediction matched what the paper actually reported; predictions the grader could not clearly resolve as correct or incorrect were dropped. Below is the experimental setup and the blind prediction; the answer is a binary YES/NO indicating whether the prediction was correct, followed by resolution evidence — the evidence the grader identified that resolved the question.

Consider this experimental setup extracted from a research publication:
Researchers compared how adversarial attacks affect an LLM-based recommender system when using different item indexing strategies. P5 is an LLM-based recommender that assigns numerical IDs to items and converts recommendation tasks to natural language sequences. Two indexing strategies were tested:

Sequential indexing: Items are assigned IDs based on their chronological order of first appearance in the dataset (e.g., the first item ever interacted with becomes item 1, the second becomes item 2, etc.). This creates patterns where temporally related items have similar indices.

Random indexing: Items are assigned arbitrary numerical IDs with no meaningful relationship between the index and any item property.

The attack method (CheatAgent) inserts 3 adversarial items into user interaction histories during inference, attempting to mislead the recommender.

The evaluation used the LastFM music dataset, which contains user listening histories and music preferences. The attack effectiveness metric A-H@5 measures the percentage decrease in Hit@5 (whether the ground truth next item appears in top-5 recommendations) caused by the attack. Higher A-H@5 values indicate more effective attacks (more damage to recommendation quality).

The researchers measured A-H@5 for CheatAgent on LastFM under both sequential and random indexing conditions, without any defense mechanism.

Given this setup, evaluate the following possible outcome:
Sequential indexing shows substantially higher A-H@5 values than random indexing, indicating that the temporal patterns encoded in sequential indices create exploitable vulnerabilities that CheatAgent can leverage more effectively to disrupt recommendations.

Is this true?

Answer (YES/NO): YES